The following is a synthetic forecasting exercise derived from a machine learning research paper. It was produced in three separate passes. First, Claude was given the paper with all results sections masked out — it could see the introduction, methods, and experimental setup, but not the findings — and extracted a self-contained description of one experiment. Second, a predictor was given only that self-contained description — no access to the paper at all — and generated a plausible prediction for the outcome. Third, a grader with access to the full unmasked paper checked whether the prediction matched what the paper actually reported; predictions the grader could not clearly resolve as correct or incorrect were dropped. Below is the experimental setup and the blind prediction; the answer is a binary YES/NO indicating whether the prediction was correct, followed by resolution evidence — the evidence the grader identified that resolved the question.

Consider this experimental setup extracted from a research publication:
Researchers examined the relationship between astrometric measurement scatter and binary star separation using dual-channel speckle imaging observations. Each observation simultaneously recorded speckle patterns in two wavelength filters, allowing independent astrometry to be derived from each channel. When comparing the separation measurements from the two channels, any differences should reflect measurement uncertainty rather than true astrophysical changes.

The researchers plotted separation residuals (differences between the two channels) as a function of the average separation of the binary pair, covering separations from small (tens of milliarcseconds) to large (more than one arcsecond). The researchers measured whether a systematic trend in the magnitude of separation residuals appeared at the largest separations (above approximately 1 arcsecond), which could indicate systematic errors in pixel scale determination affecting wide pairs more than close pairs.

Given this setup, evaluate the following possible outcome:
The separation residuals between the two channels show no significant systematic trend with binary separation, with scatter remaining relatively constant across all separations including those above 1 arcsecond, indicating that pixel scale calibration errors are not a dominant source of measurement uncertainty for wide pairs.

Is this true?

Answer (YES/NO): NO